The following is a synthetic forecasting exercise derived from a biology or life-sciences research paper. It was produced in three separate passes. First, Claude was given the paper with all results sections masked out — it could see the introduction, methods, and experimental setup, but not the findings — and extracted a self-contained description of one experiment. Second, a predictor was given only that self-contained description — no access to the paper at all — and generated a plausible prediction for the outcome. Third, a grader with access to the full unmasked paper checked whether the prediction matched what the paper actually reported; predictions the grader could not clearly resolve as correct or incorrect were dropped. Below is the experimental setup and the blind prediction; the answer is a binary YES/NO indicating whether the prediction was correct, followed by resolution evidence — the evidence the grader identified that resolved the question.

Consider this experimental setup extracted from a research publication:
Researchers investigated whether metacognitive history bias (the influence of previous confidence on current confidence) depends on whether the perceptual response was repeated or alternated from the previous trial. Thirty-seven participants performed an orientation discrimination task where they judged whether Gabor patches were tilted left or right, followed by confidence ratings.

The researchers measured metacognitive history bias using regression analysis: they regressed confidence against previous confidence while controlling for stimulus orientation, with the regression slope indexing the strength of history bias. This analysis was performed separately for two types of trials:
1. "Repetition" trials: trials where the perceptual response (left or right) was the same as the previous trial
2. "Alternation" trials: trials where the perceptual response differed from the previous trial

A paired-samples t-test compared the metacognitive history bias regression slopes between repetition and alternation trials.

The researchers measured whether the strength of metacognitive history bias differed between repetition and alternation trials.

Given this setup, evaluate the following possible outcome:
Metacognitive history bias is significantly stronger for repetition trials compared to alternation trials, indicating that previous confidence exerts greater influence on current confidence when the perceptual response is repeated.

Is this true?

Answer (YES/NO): YES